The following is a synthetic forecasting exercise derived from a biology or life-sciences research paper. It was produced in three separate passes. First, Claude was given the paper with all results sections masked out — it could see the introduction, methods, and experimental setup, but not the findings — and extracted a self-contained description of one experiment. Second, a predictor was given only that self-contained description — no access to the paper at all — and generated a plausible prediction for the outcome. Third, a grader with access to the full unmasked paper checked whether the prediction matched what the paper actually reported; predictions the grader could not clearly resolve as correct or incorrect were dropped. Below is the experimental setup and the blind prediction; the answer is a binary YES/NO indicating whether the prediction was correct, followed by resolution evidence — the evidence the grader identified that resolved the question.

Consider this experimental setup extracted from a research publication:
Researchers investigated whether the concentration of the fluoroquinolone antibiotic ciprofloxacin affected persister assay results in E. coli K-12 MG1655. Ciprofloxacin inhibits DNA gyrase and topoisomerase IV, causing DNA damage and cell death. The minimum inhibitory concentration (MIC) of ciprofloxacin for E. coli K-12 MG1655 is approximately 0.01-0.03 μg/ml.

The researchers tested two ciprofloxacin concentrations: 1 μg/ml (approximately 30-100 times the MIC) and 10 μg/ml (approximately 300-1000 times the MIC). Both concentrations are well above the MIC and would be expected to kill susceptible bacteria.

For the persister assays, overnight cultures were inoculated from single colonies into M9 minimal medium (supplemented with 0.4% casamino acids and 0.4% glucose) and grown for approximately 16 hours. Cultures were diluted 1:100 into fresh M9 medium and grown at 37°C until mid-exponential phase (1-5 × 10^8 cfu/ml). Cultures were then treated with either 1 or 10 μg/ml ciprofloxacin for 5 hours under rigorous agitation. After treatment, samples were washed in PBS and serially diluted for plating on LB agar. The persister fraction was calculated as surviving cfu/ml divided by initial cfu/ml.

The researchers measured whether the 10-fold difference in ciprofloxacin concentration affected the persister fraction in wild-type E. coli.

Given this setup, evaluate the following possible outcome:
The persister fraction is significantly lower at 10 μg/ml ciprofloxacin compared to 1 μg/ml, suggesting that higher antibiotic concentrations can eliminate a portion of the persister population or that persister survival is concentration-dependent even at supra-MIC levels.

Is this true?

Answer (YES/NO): NO